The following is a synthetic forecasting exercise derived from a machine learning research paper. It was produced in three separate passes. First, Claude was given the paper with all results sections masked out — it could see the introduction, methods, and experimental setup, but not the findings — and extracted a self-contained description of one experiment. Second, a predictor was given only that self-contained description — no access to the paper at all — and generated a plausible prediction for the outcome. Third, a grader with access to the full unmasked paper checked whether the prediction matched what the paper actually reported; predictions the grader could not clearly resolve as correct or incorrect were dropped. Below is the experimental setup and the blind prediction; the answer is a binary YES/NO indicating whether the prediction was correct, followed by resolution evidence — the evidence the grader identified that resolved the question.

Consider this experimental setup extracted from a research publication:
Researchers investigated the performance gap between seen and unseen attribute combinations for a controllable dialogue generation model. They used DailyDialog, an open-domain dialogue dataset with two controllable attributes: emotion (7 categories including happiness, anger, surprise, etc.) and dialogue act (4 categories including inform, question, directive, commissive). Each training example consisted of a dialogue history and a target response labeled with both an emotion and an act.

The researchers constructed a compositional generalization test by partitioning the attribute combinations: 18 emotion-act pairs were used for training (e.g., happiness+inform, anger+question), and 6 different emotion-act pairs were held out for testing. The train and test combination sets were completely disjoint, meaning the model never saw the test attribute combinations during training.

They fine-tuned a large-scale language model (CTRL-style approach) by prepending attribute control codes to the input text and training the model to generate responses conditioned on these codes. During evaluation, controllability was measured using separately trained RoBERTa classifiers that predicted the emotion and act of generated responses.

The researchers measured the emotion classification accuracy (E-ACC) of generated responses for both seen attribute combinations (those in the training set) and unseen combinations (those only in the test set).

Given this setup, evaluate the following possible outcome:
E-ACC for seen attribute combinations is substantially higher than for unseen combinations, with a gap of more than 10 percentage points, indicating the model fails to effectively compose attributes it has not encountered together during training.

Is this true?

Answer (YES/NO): NO